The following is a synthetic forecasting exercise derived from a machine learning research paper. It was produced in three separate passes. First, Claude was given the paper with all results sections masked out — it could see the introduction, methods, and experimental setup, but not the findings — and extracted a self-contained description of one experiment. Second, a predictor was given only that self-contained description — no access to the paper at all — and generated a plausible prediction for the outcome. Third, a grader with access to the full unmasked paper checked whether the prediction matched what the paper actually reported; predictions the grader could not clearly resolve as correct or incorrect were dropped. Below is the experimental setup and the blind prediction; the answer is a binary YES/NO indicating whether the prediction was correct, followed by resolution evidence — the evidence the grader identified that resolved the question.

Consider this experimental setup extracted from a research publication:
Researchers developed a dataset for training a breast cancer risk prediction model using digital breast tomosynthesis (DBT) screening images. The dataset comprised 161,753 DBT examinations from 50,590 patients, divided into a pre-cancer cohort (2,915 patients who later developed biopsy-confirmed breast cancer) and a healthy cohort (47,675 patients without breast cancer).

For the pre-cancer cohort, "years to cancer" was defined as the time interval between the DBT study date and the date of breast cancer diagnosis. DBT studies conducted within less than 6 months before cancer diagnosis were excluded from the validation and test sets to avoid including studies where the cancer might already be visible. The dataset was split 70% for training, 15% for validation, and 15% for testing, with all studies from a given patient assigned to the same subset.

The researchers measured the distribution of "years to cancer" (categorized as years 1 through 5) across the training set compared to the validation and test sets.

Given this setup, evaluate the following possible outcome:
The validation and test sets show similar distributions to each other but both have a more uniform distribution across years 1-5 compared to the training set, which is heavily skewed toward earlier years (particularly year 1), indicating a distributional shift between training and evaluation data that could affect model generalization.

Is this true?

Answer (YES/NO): NO